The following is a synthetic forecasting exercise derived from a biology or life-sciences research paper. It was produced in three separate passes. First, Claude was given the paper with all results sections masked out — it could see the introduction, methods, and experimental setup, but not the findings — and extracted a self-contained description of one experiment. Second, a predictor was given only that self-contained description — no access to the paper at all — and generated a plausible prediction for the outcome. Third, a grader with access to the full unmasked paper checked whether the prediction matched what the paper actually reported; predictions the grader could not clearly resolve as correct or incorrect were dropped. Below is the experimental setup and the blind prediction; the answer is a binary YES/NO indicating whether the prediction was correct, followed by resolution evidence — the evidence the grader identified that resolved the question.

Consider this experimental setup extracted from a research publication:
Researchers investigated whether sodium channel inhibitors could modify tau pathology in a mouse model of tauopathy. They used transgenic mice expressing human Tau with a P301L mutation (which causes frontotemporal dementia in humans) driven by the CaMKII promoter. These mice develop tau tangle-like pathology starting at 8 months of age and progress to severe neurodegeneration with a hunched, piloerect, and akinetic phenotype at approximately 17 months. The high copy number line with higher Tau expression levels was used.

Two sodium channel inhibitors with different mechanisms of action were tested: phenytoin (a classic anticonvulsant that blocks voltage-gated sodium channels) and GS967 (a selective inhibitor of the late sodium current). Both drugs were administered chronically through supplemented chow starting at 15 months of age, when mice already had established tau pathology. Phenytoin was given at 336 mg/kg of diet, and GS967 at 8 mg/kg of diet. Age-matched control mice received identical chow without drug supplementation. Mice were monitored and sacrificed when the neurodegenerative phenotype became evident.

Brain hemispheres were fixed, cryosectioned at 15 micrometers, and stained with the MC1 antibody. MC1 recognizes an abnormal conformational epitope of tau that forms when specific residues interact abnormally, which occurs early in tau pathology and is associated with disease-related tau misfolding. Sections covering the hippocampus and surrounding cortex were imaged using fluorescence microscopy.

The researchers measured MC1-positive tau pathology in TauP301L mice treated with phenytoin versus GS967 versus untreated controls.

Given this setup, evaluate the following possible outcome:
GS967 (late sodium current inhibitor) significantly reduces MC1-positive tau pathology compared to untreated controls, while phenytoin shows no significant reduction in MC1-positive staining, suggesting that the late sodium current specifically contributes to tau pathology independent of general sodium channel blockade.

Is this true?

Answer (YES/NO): NO